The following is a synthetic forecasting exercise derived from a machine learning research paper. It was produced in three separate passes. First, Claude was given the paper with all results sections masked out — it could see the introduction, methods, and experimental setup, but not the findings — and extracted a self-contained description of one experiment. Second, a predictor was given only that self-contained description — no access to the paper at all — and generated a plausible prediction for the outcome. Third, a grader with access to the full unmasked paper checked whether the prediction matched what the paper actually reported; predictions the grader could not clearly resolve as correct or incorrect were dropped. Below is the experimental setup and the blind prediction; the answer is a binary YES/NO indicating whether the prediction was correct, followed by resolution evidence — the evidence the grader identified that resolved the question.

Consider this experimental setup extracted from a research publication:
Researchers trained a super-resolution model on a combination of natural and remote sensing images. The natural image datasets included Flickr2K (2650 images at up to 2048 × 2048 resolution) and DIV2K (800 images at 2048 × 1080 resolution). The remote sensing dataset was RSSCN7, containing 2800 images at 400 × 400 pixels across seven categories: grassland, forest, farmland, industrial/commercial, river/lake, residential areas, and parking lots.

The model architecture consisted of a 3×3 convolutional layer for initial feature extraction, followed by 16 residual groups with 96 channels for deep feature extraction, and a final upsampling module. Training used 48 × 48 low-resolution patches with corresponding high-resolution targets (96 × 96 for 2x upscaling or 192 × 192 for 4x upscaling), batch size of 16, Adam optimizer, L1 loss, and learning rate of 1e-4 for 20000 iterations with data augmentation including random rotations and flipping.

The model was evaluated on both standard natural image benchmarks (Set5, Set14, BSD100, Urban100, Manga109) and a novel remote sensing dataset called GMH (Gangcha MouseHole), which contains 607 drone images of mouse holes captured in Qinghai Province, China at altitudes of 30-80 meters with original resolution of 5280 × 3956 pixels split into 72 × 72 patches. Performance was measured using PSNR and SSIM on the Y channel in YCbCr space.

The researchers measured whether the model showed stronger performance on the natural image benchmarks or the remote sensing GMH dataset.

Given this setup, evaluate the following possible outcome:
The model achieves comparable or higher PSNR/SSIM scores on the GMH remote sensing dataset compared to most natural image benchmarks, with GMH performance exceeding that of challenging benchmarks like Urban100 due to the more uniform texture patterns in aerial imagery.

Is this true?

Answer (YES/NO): NO